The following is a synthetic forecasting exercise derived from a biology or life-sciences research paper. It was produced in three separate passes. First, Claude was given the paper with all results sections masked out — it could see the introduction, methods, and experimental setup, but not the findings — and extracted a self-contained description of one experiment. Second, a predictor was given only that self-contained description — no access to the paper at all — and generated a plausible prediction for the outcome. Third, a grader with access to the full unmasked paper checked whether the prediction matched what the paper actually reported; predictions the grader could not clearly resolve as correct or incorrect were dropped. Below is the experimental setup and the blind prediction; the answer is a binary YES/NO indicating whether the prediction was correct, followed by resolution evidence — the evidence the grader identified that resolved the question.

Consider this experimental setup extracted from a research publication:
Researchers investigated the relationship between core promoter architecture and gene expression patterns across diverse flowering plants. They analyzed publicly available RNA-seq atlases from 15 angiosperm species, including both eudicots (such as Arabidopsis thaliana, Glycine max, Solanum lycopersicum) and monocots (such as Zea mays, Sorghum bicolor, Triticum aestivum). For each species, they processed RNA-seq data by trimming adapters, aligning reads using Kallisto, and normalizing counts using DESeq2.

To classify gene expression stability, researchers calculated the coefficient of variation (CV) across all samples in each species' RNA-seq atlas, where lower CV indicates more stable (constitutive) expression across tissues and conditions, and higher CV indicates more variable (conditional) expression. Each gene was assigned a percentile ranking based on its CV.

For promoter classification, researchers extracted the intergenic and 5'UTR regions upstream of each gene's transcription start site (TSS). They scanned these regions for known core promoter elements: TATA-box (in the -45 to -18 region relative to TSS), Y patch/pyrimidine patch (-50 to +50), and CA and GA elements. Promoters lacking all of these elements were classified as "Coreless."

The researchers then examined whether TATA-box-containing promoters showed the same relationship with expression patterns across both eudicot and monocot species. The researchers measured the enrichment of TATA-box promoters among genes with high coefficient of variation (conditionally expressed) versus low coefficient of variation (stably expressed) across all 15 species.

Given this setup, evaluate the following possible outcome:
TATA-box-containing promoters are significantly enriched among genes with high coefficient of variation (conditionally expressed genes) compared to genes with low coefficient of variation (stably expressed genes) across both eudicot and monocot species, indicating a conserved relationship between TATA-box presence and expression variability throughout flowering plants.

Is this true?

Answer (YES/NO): YES